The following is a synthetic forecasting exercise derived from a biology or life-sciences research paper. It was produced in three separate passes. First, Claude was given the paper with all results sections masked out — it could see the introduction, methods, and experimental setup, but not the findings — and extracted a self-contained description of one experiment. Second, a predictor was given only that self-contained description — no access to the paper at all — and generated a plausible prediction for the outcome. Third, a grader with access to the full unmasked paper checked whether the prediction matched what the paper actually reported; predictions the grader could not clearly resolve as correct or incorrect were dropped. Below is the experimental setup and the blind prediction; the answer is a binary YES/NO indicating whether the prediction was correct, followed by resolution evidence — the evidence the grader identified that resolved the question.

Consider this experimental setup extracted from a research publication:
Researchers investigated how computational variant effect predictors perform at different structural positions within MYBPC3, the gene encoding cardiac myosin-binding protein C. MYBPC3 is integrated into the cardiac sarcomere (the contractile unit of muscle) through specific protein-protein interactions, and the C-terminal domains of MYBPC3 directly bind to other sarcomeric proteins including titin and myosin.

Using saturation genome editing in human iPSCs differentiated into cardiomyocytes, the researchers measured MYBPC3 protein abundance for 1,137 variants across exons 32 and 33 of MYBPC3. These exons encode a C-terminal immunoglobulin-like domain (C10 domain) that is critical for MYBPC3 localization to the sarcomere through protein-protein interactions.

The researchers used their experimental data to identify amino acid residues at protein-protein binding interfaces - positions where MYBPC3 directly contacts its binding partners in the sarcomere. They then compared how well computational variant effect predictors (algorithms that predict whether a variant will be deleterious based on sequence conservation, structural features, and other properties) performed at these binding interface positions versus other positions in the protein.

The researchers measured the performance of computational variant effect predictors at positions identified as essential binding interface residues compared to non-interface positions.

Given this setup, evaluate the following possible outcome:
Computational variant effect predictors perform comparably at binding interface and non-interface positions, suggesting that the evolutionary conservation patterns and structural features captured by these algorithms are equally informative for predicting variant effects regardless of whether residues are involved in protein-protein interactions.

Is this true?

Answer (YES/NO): NO